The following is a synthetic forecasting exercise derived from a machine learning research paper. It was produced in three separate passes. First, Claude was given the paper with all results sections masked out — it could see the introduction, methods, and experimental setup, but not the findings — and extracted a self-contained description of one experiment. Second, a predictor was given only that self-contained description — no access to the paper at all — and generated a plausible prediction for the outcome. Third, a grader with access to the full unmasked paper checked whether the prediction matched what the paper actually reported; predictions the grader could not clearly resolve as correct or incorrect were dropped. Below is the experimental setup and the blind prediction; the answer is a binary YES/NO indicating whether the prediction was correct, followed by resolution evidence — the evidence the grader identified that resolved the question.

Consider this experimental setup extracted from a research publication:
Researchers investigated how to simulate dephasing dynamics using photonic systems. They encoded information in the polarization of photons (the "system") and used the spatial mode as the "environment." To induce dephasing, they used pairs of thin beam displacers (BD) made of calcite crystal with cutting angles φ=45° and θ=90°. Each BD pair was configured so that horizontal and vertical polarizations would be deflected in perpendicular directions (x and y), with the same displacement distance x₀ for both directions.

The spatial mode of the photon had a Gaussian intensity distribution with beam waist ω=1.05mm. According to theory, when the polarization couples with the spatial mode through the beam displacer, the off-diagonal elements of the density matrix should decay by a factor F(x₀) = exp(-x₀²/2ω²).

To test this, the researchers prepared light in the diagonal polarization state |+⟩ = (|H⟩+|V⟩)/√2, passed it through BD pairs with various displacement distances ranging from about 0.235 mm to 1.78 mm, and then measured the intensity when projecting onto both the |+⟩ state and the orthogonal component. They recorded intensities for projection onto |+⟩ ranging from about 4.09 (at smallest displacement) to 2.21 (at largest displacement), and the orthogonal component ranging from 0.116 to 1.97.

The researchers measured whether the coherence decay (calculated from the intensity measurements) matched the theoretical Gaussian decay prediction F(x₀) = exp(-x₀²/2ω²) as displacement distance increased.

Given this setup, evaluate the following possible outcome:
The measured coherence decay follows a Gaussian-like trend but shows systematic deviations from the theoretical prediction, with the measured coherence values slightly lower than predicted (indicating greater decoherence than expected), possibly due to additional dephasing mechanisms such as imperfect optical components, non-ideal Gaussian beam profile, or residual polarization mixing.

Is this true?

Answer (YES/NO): NO